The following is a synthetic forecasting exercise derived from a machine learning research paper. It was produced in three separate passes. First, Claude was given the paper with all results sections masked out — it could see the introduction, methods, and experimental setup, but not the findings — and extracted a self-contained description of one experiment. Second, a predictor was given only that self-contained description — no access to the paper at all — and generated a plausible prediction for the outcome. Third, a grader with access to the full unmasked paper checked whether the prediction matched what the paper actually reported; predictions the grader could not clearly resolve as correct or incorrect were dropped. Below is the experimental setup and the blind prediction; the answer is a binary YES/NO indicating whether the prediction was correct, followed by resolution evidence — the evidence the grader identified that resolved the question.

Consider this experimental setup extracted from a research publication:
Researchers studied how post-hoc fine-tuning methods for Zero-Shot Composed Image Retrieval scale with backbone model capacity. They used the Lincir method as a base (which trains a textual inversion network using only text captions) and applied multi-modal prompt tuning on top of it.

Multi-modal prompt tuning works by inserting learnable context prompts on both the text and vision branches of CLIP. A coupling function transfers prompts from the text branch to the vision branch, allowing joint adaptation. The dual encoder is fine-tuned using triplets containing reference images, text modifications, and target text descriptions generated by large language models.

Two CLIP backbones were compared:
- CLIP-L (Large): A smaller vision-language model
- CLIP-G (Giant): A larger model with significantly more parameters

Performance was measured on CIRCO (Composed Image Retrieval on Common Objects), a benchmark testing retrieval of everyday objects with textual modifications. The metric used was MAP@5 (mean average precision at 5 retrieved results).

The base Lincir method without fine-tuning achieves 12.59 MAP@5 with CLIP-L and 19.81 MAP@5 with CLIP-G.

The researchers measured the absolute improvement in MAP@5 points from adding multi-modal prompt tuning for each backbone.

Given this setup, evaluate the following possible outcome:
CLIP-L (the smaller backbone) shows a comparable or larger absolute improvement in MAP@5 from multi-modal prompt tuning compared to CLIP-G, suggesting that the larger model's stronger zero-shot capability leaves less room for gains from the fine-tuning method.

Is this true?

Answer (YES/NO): NO